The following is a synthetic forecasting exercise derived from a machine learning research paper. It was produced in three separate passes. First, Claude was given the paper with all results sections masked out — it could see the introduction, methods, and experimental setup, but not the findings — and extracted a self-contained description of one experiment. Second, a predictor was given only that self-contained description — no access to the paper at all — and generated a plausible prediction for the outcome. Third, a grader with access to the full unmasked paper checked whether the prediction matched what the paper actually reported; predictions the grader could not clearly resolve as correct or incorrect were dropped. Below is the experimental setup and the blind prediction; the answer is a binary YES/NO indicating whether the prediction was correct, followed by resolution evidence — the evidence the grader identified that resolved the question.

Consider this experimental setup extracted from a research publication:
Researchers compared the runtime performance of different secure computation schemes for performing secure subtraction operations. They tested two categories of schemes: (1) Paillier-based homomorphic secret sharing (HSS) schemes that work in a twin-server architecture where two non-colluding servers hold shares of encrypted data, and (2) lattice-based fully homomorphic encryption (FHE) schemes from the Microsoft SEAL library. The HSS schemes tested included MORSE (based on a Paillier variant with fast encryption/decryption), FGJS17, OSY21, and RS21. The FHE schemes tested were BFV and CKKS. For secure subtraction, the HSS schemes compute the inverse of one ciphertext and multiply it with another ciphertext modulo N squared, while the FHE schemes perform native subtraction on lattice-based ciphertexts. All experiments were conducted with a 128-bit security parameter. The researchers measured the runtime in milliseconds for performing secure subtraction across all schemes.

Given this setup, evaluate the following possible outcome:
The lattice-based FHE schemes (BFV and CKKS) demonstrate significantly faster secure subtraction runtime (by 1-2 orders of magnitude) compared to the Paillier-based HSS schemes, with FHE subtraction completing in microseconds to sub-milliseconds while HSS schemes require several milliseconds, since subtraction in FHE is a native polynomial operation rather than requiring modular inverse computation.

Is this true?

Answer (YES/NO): NO